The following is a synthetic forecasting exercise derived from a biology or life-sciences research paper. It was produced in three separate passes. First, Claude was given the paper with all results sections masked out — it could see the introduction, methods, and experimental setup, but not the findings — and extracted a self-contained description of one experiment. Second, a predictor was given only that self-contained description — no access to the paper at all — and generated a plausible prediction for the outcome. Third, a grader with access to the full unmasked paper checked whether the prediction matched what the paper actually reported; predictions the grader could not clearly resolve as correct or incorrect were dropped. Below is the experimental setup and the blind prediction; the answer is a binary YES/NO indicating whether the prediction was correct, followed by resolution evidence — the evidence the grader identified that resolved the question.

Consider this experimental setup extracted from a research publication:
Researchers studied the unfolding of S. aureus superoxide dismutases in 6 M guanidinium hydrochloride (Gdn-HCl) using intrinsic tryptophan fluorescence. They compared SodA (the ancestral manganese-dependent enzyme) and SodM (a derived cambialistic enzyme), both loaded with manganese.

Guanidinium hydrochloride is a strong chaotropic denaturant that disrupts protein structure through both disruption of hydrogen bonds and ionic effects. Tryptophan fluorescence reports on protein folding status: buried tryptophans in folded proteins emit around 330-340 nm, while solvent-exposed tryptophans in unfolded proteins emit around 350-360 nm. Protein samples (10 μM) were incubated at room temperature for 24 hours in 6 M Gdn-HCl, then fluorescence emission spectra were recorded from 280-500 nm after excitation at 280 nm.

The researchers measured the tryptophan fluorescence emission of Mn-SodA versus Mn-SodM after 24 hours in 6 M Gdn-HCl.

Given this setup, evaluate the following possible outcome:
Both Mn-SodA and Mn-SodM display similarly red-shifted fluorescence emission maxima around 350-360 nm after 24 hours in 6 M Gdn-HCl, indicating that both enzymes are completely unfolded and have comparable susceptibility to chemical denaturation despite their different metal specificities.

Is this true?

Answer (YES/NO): YES